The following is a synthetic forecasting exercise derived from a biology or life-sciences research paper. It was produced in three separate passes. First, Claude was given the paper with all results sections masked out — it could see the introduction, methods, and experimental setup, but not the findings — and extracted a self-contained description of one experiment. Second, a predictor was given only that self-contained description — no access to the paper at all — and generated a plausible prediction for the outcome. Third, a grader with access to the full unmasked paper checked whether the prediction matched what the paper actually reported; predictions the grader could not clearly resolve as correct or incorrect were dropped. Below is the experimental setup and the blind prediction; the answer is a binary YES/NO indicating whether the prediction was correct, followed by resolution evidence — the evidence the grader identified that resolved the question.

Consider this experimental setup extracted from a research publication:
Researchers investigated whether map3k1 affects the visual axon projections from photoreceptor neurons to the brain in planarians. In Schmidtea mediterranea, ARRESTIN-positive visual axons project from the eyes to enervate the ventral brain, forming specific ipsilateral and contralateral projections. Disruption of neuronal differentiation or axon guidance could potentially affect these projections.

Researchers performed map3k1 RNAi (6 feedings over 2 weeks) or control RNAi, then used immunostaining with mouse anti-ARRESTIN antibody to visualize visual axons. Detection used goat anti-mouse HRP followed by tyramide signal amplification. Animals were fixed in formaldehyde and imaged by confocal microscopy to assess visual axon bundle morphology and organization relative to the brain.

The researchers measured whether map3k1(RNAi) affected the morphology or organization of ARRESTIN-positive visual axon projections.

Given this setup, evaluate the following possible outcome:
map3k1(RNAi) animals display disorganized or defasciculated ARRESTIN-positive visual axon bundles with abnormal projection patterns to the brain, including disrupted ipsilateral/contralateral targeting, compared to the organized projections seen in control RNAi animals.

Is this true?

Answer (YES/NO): NO